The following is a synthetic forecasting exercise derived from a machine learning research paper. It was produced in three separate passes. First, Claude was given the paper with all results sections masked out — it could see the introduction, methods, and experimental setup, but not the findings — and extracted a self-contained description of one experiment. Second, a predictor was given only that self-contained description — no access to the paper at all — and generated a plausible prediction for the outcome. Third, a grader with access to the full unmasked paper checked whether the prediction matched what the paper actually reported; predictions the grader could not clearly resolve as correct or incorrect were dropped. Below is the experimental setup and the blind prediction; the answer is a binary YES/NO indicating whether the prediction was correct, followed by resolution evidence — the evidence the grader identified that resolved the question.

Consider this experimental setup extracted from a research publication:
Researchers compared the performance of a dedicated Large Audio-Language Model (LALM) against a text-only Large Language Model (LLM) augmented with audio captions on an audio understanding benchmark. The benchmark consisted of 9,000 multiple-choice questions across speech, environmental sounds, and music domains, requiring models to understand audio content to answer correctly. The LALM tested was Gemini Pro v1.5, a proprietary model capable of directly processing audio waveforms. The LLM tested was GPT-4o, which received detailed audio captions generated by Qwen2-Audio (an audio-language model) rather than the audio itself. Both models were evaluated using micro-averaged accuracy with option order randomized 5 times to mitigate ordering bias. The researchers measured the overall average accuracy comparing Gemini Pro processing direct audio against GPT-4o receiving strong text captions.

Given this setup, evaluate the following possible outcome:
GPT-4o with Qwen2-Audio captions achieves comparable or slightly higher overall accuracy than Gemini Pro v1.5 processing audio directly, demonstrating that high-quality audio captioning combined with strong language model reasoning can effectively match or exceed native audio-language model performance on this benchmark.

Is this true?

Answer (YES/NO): NO